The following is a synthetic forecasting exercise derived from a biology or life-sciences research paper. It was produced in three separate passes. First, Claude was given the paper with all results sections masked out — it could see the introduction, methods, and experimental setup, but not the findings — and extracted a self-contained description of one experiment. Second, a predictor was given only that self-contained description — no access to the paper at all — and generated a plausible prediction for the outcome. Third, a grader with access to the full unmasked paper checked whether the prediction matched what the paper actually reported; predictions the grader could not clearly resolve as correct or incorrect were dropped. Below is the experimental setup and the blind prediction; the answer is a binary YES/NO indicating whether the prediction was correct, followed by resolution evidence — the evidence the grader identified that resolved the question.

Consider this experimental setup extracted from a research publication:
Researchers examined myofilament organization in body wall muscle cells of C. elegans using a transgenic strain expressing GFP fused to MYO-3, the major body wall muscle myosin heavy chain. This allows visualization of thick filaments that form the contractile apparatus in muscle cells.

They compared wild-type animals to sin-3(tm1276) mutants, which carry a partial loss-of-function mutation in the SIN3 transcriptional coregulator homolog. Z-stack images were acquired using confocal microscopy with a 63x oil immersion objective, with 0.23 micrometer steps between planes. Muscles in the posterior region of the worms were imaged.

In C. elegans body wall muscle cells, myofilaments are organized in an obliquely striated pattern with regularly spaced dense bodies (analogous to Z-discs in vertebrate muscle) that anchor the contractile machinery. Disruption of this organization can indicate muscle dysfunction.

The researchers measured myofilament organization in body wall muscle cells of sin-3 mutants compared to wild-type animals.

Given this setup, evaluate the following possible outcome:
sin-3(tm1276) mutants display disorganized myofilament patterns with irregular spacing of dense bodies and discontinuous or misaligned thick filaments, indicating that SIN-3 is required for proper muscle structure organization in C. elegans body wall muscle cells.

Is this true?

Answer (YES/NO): NO